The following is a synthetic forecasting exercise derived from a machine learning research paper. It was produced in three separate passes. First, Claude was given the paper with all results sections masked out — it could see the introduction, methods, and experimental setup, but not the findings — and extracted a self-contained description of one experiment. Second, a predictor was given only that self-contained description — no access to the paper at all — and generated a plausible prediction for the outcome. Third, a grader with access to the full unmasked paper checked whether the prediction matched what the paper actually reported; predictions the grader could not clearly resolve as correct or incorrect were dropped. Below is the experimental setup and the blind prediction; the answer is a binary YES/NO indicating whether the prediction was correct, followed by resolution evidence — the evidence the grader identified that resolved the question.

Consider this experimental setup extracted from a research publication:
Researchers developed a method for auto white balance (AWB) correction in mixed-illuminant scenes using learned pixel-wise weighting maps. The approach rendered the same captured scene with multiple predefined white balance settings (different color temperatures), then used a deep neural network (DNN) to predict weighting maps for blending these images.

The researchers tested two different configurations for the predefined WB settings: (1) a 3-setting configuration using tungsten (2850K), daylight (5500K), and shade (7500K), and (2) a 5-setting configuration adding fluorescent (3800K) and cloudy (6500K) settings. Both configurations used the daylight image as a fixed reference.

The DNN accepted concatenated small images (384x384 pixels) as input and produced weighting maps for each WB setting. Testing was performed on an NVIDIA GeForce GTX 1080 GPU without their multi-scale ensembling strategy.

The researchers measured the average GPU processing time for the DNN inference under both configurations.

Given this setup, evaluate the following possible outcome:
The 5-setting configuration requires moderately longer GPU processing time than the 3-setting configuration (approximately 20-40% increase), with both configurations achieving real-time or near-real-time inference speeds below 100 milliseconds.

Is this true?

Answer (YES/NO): NO